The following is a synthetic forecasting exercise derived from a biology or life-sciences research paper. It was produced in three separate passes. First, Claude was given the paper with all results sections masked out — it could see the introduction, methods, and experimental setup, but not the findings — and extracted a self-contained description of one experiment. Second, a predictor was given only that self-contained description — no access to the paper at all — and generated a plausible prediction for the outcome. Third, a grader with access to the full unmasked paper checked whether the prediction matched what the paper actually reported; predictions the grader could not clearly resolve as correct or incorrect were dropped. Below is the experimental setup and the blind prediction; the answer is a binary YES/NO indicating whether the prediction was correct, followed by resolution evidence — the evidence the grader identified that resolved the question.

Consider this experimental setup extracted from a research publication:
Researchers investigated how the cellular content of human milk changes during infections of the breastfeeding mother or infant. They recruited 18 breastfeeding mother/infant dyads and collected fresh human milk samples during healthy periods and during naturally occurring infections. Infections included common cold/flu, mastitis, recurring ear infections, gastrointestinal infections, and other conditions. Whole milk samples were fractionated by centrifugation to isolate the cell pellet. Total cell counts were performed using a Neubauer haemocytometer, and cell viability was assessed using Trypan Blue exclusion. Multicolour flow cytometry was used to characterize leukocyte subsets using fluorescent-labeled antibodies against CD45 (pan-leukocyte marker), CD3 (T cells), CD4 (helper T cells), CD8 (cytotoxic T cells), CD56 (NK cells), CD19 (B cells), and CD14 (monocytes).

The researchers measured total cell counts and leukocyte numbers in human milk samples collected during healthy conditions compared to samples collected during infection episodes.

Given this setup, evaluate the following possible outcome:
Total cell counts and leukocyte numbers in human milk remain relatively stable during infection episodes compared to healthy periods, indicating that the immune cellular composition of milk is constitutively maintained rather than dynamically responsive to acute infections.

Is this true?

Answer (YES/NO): NO